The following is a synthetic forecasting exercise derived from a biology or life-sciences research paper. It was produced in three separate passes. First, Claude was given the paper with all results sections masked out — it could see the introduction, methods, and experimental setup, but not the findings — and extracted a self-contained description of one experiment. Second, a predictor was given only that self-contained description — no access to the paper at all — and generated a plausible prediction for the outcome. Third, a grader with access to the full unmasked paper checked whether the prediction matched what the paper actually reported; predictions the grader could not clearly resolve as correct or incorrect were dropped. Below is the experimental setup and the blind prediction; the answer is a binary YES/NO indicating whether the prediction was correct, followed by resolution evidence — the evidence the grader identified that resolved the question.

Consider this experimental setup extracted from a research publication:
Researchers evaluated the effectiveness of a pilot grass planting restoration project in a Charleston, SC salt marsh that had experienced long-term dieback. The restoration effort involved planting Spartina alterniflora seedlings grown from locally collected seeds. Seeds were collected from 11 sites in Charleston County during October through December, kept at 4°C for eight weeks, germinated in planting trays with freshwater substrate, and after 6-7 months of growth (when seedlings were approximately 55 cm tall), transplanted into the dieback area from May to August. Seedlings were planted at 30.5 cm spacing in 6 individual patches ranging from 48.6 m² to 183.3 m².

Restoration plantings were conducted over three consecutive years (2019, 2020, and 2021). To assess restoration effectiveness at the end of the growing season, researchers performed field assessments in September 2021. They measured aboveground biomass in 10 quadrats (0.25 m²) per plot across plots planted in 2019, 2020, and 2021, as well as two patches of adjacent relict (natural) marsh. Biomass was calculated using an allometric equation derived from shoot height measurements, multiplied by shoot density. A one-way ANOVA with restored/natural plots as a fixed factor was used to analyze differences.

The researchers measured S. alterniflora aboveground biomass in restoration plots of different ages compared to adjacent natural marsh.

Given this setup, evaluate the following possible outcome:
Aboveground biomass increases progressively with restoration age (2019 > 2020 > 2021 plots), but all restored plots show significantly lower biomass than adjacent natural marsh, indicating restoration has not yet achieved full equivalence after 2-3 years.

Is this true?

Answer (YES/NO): NO